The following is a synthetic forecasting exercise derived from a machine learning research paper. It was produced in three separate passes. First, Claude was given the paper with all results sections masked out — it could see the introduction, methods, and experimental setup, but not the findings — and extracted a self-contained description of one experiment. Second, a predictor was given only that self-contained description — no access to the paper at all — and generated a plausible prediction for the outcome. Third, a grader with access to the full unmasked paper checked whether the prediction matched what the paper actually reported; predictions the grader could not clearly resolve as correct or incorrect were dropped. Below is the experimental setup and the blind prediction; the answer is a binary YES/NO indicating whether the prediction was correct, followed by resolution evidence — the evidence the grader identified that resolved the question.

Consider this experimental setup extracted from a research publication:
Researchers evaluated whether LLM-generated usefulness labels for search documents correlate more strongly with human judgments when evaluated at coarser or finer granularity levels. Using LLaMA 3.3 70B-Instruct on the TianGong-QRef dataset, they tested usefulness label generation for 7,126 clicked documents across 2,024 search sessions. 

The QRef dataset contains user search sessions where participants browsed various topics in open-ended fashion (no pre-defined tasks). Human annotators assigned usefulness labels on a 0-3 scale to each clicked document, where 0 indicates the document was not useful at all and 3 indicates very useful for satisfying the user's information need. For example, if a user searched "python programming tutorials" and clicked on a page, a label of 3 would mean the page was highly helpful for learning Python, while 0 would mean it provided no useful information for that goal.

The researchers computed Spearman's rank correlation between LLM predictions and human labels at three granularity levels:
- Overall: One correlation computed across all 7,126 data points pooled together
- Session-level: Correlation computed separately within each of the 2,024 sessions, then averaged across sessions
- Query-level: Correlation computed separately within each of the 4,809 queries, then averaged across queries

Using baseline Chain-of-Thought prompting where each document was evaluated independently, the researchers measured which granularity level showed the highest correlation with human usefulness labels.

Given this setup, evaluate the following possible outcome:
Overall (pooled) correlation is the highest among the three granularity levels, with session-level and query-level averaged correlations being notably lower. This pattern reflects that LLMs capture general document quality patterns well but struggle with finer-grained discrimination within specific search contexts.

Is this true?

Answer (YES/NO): NO